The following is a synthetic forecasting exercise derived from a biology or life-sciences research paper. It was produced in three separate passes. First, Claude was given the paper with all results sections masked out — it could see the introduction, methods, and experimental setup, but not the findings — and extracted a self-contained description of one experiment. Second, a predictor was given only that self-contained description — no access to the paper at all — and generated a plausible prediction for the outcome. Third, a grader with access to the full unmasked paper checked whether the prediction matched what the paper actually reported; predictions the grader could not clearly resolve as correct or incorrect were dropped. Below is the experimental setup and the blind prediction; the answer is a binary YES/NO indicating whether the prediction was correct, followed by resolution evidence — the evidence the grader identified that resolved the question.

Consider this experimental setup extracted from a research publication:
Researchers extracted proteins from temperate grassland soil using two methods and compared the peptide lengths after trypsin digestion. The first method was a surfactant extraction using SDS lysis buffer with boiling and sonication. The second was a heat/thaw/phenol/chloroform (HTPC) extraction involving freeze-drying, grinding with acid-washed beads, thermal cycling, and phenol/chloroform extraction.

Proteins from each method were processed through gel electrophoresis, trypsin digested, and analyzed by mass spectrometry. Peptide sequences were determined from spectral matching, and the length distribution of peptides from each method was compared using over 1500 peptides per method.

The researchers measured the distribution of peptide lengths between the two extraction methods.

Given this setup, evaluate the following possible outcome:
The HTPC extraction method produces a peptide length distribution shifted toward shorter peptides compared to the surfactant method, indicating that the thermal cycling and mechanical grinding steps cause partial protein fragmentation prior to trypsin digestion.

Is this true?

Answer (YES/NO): NO